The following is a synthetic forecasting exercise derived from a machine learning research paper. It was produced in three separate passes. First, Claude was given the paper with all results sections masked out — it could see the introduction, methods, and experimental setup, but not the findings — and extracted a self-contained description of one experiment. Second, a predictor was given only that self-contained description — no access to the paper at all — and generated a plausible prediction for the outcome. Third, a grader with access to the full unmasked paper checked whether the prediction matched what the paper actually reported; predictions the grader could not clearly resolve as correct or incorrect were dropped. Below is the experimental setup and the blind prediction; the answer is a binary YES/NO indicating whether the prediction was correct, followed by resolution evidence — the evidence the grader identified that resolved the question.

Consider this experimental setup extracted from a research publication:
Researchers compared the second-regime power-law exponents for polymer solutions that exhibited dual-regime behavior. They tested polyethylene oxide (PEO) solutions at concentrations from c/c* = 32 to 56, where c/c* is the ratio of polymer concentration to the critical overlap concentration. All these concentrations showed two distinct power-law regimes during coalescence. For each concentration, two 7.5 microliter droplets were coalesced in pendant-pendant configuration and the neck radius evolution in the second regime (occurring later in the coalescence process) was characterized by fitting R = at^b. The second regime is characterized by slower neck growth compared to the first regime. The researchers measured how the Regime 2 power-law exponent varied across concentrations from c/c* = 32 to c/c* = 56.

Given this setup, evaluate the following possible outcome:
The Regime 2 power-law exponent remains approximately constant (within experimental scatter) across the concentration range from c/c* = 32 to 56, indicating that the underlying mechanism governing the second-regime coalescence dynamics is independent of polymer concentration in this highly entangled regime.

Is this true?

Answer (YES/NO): NO